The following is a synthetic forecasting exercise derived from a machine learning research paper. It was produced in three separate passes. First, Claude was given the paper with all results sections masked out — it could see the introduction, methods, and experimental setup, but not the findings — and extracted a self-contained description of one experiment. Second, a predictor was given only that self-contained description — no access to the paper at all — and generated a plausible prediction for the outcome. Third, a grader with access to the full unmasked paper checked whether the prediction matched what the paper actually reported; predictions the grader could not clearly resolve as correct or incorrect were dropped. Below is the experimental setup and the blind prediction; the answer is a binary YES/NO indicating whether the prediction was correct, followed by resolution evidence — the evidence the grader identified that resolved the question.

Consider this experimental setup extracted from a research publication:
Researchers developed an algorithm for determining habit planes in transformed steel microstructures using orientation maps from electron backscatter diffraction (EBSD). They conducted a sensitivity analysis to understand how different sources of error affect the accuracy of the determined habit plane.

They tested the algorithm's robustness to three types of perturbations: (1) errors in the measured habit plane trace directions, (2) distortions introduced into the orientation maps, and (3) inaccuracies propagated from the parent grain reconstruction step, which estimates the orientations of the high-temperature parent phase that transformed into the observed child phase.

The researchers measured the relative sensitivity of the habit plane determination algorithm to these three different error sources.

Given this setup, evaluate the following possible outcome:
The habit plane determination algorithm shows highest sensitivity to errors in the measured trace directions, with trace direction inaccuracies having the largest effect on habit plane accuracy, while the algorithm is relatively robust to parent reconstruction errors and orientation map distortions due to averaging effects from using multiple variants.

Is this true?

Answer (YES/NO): NO